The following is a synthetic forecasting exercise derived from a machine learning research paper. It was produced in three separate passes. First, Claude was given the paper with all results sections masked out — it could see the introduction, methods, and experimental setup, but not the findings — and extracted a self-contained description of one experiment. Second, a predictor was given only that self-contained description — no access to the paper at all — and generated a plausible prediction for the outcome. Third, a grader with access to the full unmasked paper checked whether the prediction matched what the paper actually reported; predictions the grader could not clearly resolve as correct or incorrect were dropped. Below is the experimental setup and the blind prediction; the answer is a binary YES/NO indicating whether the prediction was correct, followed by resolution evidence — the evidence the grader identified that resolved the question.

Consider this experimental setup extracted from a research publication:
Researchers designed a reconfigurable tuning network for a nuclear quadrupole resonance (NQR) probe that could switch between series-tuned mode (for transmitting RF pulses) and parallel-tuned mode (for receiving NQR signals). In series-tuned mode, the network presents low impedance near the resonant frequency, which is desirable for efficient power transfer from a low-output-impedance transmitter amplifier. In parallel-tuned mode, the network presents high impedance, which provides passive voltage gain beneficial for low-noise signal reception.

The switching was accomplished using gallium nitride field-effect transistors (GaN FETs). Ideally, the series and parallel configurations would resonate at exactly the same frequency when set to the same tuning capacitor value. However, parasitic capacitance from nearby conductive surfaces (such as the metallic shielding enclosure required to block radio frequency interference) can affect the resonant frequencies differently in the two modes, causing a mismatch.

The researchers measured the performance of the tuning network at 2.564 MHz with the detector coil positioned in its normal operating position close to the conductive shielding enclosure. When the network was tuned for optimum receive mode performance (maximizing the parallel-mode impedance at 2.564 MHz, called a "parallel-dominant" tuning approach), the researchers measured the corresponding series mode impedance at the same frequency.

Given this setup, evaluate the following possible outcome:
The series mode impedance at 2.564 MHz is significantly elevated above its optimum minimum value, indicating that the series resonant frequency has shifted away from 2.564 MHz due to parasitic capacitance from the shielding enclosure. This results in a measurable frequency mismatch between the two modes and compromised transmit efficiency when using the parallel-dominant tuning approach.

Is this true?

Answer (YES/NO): YES